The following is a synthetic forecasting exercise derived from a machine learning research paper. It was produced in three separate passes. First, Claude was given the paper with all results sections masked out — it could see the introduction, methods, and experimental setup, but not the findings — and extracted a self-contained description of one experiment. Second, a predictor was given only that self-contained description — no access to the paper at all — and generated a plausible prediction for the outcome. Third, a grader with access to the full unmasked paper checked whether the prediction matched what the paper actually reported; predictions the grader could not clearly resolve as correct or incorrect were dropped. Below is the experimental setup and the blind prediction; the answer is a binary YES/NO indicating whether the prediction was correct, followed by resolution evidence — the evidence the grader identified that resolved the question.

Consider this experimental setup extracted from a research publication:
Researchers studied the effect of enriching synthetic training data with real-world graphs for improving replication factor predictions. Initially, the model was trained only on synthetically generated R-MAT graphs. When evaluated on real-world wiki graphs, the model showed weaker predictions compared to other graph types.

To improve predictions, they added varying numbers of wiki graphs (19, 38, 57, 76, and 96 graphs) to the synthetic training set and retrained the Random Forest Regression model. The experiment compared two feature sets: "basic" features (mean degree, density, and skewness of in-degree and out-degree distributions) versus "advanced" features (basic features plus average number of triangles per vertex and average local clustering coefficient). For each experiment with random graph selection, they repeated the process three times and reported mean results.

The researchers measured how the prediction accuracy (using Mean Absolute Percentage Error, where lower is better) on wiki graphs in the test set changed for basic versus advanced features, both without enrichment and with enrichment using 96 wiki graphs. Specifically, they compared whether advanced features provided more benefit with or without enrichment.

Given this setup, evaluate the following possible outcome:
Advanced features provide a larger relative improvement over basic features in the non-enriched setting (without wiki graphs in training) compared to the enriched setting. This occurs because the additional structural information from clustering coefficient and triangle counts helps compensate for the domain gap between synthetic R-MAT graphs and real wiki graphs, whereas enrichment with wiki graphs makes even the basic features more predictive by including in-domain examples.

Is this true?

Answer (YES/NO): NO